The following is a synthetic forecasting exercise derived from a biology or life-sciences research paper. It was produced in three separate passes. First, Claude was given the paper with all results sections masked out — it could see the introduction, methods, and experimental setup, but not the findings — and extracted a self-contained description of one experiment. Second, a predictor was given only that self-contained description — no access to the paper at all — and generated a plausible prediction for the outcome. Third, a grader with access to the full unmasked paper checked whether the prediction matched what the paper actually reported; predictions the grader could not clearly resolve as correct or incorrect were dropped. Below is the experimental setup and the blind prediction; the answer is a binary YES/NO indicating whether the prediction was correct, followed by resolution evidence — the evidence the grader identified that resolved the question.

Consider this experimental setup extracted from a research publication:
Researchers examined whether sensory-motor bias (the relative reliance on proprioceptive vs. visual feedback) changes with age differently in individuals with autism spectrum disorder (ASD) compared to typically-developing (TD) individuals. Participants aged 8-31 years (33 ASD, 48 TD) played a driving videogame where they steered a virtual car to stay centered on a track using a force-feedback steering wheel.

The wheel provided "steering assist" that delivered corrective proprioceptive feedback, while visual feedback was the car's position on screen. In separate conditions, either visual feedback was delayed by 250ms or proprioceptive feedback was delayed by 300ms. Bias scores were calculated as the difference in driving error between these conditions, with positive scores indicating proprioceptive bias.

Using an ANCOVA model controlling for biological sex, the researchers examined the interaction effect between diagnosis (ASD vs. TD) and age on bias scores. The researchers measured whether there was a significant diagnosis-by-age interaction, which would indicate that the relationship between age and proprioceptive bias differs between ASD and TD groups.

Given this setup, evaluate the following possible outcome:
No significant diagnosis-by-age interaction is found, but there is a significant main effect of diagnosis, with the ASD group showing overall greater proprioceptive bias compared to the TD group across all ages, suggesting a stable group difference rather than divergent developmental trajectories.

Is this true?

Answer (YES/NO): YES